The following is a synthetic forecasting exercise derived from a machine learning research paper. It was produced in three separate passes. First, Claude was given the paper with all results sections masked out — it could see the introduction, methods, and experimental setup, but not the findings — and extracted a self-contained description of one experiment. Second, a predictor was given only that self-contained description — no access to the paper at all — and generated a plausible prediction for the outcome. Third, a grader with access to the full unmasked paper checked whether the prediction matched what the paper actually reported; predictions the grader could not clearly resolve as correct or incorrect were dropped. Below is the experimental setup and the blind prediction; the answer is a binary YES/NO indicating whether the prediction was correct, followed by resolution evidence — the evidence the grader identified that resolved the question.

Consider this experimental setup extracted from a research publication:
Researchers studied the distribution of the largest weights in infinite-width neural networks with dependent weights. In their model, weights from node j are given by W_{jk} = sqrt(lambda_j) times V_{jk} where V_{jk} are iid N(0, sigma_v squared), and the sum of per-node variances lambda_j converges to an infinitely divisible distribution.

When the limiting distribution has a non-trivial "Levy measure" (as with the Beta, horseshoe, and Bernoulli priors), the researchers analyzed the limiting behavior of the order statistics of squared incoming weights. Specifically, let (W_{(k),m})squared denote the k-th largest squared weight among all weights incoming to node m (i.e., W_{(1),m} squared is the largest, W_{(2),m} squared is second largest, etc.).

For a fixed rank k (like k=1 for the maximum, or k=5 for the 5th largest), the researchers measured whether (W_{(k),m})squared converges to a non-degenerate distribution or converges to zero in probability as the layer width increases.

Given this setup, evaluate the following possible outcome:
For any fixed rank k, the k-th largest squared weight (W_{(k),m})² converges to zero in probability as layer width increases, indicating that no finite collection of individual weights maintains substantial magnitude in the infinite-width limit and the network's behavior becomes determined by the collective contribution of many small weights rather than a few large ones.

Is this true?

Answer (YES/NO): NO